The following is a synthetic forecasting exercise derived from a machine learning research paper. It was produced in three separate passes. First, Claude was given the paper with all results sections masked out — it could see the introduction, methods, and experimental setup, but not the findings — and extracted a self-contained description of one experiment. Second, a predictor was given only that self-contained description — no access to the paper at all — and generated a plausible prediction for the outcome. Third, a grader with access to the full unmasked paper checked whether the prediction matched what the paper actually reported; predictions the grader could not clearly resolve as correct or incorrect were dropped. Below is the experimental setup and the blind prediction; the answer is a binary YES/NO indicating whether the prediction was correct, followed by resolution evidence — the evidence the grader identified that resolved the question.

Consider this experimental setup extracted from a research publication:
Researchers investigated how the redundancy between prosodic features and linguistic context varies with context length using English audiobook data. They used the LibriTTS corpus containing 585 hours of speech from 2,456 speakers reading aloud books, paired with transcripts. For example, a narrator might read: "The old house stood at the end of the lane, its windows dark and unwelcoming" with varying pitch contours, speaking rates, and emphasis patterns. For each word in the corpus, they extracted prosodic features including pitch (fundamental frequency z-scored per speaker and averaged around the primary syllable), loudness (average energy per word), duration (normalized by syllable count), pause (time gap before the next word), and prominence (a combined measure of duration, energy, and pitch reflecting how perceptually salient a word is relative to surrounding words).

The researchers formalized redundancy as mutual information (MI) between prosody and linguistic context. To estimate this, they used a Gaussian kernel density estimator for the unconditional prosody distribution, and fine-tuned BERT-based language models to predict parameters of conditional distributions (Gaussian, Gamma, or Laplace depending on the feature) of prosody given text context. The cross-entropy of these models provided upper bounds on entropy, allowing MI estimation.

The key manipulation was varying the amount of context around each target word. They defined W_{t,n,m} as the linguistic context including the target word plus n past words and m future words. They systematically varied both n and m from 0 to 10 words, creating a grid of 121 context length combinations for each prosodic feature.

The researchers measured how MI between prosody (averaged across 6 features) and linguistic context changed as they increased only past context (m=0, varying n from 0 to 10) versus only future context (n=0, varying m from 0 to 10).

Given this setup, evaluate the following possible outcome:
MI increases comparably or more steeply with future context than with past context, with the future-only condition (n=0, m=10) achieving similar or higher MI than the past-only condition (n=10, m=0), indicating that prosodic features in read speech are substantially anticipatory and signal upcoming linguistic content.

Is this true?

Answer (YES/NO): NO